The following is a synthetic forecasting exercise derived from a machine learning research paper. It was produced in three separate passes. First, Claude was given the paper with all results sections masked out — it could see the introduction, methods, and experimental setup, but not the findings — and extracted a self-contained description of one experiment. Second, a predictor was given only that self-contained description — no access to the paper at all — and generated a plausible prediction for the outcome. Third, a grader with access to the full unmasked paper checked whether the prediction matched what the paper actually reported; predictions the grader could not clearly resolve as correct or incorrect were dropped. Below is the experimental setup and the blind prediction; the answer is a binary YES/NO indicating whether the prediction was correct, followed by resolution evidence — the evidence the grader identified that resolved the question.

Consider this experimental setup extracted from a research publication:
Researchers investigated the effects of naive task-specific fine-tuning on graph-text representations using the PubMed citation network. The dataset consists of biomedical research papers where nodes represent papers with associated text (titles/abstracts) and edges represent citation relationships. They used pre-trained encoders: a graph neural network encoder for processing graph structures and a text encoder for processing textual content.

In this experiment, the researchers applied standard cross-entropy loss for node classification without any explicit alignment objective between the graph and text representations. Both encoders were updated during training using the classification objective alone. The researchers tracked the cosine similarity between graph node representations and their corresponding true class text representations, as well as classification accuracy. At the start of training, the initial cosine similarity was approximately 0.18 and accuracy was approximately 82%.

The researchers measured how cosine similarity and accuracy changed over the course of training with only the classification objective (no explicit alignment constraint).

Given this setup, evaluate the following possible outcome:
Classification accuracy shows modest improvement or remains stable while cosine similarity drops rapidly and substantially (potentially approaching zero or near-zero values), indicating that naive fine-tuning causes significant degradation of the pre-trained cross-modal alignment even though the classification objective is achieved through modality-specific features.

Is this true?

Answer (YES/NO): NO